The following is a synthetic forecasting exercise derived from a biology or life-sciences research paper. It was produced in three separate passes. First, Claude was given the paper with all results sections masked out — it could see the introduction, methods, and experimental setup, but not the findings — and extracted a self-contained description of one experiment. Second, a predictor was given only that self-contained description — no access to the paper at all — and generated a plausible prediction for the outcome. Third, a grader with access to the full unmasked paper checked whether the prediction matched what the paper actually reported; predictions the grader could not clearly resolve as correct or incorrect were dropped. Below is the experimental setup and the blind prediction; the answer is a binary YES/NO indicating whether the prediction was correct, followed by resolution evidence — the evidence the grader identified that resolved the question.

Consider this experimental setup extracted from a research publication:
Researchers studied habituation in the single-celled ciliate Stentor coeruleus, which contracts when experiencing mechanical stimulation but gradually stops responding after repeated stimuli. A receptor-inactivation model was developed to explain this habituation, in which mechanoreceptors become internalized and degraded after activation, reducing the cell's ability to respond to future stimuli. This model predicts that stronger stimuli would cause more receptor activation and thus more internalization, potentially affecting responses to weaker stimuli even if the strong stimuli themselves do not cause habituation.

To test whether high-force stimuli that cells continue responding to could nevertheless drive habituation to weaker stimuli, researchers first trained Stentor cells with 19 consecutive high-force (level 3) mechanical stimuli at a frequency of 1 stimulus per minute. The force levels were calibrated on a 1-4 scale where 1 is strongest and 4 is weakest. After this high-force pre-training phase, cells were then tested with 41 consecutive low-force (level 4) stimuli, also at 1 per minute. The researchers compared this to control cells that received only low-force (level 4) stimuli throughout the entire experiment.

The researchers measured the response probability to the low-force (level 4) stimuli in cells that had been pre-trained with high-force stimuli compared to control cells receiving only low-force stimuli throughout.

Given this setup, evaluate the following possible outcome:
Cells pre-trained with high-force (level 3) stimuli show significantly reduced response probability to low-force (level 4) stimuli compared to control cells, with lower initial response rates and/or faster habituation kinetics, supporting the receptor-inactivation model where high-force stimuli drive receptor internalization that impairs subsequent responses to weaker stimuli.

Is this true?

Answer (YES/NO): NO